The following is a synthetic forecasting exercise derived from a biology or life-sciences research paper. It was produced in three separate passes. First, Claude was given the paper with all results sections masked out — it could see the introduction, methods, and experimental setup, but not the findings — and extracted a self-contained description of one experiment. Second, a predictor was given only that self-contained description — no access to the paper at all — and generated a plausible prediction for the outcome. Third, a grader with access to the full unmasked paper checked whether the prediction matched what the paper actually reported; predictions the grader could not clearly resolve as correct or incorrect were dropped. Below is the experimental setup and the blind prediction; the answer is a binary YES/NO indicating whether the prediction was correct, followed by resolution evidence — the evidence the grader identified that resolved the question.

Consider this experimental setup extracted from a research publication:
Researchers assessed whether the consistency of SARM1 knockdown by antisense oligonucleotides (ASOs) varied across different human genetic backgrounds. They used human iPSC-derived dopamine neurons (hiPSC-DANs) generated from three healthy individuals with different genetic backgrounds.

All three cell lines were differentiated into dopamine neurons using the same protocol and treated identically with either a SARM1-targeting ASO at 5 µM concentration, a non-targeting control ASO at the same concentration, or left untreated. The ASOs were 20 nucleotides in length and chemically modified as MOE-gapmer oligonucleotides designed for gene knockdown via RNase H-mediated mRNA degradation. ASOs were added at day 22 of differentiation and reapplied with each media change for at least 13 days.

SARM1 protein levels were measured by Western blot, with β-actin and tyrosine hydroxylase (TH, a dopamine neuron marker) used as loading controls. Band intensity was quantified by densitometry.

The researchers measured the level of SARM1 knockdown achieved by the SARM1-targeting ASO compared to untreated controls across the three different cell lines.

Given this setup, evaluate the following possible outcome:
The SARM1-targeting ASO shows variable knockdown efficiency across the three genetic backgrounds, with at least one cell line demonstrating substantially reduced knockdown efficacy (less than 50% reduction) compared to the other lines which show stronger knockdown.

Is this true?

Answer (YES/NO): NO